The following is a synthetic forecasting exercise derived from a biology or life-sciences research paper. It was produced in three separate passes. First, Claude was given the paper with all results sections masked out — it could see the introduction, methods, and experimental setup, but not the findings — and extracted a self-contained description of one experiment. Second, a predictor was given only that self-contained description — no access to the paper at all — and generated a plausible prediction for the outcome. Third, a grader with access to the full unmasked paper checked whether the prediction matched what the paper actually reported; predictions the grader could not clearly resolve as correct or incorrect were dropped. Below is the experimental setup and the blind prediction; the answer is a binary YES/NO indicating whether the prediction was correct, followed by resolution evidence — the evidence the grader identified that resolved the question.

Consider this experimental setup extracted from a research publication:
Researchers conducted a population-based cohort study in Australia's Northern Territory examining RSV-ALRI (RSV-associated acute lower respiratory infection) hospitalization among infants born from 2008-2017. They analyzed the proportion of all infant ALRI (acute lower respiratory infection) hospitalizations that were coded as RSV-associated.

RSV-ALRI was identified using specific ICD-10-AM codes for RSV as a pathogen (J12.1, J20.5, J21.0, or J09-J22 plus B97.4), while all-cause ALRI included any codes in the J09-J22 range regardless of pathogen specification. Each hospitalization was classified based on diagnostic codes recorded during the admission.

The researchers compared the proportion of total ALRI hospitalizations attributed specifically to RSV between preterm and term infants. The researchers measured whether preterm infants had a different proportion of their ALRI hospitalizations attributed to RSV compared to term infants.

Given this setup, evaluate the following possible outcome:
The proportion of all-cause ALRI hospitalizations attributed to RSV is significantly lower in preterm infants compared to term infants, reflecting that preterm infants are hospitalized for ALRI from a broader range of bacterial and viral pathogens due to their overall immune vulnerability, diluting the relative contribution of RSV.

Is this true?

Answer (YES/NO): NO